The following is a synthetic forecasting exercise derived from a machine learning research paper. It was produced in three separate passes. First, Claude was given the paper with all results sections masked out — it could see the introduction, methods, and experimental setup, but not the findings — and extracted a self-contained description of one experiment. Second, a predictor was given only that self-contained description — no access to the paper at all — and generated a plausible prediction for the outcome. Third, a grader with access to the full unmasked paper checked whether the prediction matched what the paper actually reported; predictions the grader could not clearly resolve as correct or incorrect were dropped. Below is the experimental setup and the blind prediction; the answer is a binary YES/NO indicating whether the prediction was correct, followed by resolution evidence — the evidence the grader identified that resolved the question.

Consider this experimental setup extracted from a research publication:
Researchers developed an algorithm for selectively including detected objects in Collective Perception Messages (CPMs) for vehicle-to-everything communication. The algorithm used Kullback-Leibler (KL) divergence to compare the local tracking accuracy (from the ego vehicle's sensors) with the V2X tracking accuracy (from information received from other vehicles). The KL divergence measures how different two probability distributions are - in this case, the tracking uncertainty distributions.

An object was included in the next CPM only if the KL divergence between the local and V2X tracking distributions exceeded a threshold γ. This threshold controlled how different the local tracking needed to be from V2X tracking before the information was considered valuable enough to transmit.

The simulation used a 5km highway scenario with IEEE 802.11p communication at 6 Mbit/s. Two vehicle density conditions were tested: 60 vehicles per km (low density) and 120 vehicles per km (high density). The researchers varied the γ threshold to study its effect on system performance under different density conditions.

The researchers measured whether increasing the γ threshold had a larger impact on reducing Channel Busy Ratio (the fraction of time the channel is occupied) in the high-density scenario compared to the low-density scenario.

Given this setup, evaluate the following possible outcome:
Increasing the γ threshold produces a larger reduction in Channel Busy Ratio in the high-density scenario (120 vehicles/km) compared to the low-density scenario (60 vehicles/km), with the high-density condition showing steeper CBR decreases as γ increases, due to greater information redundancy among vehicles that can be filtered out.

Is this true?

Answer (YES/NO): NO